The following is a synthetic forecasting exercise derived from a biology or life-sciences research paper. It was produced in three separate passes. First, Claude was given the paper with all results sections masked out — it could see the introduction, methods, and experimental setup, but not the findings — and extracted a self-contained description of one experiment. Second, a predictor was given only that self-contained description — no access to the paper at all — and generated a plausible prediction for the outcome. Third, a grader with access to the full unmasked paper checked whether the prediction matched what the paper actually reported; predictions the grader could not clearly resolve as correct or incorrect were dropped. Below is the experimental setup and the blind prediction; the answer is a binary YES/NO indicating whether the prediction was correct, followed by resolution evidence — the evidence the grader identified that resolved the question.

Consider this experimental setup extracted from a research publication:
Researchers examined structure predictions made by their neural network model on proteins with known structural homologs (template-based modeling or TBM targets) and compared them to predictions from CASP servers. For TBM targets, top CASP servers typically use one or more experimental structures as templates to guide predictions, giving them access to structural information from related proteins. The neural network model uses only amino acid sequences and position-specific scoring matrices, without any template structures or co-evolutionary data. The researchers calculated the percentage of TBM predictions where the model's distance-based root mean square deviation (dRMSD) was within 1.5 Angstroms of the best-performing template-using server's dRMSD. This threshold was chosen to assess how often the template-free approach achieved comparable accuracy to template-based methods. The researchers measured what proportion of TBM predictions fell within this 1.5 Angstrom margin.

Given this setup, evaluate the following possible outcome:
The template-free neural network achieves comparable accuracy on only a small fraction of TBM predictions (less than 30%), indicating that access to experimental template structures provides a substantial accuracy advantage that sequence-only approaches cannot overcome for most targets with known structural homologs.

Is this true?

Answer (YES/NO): NO